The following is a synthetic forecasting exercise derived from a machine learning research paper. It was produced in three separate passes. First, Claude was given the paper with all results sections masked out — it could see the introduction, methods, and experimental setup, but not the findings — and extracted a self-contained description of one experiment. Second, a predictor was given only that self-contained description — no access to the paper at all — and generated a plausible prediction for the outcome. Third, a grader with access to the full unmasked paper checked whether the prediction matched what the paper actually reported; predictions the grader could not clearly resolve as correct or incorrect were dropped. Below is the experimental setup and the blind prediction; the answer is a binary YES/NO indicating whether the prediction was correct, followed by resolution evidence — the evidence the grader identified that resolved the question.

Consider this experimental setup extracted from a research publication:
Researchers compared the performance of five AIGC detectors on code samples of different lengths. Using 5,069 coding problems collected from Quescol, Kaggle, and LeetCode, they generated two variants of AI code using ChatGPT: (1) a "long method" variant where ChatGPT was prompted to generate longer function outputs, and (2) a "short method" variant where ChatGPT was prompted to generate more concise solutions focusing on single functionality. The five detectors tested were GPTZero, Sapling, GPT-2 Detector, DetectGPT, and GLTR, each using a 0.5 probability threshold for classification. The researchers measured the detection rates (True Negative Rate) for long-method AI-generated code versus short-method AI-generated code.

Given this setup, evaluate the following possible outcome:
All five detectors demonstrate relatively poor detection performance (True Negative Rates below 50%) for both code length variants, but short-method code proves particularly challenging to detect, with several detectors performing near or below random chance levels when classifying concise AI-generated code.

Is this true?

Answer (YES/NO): NO